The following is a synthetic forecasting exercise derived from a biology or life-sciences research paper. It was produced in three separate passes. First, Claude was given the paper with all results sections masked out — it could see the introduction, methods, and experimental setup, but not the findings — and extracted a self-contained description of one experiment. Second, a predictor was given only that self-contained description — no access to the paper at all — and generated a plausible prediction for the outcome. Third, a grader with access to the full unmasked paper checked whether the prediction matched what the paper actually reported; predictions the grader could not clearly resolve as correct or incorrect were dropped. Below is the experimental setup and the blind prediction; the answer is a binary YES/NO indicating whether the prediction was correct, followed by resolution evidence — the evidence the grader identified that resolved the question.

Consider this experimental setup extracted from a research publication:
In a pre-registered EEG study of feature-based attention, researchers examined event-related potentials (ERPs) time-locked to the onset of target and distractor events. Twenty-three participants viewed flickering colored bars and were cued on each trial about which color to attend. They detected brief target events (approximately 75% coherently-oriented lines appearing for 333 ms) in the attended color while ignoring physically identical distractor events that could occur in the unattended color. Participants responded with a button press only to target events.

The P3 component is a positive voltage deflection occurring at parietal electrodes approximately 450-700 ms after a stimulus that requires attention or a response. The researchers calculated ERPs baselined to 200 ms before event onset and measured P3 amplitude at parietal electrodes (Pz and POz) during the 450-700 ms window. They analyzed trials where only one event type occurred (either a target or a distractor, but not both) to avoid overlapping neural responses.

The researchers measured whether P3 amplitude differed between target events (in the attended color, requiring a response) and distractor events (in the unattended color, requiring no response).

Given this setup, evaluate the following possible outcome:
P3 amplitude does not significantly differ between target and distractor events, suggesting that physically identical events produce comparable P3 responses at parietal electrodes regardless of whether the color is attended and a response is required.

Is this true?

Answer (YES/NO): NO